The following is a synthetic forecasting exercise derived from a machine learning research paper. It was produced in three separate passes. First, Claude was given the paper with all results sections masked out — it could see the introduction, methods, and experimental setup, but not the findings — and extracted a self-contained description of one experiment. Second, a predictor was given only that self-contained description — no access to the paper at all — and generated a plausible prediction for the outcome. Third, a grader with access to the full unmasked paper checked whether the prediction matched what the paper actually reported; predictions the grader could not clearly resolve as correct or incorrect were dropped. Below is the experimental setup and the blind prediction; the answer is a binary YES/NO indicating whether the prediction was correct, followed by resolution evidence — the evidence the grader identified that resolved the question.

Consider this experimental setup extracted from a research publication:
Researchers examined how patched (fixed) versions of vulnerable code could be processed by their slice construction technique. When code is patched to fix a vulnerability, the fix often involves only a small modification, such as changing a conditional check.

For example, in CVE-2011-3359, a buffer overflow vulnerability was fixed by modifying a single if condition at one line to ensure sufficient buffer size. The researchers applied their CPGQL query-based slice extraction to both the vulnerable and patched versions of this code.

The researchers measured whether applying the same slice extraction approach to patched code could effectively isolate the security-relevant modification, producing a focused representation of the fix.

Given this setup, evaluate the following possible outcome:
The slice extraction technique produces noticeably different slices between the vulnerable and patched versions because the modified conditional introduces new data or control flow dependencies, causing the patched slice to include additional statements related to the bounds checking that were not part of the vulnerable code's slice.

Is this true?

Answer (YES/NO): NO